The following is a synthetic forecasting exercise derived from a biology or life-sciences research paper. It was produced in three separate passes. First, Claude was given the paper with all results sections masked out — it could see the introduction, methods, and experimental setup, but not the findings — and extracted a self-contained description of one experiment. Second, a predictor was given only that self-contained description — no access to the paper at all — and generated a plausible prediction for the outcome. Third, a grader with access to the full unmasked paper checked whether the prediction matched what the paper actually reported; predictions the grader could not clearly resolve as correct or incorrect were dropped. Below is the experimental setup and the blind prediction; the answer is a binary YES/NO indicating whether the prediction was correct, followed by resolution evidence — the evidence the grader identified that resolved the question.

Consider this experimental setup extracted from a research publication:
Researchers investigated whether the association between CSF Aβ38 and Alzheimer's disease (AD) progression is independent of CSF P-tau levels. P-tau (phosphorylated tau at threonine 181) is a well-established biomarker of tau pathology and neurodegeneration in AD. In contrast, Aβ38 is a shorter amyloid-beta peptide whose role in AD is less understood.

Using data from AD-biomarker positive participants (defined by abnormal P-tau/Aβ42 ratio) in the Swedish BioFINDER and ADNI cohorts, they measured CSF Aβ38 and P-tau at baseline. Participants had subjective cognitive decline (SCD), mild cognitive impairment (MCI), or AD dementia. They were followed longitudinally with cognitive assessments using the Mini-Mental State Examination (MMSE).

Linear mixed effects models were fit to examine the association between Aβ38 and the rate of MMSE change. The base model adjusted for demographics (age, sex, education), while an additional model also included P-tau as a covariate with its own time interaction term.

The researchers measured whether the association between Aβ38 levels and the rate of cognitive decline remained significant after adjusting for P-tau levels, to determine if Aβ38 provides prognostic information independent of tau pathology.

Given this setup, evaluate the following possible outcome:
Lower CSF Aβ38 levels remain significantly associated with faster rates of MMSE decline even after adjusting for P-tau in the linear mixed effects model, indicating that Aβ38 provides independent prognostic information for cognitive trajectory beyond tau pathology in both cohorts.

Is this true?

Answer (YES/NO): YES